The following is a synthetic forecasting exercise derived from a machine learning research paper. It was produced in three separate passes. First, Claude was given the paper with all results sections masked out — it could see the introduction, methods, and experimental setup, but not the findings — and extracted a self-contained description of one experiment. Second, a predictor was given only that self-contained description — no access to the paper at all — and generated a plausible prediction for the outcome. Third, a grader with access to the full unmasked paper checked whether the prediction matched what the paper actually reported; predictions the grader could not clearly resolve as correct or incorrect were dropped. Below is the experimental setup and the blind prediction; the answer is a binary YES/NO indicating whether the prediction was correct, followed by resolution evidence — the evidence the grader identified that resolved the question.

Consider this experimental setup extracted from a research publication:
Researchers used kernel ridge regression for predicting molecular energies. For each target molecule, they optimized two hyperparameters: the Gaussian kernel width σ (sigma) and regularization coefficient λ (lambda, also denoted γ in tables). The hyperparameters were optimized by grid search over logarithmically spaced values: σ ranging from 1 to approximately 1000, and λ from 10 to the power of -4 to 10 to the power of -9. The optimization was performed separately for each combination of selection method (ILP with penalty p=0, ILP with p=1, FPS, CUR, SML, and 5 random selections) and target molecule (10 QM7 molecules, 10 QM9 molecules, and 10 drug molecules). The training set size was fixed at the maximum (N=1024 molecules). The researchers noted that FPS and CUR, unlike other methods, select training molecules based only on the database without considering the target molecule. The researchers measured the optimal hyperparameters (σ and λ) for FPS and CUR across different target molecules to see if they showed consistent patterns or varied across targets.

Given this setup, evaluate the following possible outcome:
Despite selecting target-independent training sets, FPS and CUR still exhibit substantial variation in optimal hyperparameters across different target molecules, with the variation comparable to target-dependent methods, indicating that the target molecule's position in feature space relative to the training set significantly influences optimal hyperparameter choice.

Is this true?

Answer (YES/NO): NO